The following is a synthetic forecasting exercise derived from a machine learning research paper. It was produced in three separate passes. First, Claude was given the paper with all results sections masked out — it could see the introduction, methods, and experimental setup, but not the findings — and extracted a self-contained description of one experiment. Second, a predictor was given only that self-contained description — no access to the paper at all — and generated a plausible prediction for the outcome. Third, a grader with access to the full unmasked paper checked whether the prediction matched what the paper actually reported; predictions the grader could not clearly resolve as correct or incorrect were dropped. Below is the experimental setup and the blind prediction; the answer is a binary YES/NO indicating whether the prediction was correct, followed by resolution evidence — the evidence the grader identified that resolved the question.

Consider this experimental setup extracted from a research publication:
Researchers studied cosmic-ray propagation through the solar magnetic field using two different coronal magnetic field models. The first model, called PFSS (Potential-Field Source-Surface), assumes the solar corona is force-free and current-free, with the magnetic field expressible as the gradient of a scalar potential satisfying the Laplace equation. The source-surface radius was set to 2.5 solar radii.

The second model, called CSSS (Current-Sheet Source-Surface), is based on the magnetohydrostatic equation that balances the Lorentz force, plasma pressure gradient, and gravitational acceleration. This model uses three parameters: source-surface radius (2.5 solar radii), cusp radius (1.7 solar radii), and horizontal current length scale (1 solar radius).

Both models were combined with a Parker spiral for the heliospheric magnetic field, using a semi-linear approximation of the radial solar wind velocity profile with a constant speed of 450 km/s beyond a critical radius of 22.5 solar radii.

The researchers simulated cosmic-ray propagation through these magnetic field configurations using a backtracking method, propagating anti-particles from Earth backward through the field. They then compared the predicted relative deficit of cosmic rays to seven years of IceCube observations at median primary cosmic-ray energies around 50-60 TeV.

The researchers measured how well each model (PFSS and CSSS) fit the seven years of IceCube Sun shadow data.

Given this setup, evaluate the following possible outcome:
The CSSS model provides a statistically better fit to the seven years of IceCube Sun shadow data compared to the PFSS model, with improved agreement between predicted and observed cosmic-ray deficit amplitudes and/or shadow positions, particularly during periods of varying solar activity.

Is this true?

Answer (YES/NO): NO